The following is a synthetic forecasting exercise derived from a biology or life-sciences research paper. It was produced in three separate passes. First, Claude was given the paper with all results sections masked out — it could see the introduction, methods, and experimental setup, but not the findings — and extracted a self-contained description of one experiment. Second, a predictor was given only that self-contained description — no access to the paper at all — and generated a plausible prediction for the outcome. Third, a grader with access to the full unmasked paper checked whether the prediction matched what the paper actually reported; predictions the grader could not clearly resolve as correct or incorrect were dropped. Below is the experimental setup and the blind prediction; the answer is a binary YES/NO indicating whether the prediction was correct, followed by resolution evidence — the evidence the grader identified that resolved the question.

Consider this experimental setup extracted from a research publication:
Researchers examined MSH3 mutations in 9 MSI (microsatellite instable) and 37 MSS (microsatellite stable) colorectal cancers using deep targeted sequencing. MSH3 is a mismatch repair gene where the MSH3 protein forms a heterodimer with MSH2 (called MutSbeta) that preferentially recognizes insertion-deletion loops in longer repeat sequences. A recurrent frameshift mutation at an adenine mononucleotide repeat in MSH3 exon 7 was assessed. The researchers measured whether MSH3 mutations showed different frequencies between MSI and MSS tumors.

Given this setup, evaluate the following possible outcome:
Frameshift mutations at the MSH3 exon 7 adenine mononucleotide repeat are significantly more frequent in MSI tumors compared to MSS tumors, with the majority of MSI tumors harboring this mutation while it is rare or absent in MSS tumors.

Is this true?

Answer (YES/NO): YES